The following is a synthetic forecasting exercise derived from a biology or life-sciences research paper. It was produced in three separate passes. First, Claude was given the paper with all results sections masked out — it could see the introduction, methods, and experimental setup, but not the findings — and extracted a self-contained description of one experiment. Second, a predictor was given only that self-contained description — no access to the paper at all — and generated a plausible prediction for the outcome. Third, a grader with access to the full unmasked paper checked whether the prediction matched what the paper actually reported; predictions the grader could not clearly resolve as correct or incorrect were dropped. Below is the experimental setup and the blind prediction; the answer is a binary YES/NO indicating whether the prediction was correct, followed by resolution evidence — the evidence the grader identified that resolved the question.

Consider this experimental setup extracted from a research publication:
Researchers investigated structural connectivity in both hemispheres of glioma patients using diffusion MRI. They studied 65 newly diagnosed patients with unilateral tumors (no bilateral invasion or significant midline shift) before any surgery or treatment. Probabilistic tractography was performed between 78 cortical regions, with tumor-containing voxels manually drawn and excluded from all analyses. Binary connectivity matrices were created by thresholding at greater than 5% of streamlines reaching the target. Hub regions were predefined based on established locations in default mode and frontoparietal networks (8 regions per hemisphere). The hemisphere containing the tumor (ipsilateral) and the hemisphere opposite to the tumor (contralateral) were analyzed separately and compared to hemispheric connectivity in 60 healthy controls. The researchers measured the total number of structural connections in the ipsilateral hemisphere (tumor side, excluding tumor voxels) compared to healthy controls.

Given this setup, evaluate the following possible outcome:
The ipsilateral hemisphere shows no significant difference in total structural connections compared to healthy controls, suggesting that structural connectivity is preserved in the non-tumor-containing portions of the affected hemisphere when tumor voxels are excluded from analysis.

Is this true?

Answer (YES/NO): YES